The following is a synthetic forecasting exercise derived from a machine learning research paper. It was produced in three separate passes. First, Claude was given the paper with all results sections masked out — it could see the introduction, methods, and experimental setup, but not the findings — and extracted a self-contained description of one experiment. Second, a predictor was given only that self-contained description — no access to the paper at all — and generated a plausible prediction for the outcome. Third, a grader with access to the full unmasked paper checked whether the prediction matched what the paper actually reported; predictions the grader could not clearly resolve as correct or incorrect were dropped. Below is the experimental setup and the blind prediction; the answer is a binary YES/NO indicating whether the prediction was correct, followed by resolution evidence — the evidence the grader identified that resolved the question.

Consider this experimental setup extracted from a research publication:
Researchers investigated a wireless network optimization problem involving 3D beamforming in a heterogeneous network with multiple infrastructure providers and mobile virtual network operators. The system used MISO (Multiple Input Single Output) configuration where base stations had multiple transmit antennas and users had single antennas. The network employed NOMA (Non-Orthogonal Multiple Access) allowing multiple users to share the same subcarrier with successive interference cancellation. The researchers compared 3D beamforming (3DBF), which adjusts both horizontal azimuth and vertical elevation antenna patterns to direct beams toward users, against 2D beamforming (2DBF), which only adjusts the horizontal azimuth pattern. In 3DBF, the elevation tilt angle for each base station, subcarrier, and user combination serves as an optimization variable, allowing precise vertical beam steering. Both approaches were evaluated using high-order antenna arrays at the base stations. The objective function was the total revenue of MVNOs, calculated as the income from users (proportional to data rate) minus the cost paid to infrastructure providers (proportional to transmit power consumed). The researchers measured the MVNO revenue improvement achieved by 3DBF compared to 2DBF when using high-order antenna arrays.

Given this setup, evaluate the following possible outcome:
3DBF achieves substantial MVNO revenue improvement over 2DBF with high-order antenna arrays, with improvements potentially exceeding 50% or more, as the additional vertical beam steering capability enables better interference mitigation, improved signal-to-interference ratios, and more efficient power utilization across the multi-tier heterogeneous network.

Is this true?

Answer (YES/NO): NO